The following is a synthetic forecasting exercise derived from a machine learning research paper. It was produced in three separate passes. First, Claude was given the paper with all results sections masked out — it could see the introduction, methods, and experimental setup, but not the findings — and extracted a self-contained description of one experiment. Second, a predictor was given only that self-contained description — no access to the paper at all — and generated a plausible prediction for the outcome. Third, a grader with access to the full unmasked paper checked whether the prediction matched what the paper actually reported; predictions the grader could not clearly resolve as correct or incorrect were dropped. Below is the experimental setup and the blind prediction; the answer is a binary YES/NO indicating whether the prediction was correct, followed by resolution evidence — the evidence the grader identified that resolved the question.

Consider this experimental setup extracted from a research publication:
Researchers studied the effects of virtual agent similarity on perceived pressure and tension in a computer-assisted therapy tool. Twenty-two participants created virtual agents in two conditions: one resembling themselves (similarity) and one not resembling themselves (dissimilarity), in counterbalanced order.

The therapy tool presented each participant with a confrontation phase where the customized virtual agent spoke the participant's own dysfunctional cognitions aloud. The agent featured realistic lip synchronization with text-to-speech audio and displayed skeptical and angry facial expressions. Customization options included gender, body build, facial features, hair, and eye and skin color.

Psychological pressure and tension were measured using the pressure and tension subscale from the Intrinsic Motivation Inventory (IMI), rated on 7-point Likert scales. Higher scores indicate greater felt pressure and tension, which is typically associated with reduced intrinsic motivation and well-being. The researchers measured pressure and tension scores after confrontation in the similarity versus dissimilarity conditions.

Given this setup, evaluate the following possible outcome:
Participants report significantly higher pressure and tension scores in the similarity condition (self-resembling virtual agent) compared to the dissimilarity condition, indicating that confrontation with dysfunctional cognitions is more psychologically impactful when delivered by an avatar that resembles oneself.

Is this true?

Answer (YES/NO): NO